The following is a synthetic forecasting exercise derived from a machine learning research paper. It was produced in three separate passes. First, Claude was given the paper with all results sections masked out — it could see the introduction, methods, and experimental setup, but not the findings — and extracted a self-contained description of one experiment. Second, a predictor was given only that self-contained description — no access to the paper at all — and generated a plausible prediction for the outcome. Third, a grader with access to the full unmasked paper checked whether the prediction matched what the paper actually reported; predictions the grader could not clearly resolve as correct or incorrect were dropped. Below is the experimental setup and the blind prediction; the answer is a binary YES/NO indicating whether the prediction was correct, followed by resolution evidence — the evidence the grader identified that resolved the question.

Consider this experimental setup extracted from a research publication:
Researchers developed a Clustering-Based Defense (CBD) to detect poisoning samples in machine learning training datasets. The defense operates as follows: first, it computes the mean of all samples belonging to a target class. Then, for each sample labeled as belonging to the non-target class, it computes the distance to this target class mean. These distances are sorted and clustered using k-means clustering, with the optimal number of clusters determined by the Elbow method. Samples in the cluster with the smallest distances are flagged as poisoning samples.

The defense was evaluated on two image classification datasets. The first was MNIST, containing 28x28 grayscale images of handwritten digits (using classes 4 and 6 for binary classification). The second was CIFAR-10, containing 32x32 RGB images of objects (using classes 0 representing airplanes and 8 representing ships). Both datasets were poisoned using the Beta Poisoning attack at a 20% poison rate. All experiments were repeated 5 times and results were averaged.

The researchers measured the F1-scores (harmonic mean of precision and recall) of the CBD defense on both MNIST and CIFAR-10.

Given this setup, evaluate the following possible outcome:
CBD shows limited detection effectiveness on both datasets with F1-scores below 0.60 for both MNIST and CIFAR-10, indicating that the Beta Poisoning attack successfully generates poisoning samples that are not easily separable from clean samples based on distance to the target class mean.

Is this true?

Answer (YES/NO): NO